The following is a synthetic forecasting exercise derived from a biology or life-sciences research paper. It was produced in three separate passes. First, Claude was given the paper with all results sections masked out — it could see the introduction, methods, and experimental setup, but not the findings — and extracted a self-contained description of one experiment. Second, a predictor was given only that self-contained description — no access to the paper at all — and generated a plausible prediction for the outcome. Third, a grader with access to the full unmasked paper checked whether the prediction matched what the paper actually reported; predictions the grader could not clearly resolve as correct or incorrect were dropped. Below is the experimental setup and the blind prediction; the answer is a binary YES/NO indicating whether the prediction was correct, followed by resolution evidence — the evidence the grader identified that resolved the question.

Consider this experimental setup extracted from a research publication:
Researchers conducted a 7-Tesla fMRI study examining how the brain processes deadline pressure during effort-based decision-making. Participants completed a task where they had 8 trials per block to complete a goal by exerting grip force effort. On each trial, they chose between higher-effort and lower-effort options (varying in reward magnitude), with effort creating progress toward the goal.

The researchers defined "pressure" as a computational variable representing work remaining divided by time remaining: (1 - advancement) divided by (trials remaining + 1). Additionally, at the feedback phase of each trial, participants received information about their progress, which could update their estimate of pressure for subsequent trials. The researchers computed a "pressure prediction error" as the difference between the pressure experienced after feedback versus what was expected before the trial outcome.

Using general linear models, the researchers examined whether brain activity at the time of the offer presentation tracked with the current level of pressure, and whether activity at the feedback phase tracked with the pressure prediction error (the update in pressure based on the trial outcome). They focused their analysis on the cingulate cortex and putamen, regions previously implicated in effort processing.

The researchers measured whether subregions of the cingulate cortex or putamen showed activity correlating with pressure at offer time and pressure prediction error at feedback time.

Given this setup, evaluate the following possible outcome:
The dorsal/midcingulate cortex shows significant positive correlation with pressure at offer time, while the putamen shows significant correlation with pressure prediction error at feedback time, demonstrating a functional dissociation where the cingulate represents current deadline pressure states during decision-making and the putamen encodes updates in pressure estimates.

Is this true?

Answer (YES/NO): NO